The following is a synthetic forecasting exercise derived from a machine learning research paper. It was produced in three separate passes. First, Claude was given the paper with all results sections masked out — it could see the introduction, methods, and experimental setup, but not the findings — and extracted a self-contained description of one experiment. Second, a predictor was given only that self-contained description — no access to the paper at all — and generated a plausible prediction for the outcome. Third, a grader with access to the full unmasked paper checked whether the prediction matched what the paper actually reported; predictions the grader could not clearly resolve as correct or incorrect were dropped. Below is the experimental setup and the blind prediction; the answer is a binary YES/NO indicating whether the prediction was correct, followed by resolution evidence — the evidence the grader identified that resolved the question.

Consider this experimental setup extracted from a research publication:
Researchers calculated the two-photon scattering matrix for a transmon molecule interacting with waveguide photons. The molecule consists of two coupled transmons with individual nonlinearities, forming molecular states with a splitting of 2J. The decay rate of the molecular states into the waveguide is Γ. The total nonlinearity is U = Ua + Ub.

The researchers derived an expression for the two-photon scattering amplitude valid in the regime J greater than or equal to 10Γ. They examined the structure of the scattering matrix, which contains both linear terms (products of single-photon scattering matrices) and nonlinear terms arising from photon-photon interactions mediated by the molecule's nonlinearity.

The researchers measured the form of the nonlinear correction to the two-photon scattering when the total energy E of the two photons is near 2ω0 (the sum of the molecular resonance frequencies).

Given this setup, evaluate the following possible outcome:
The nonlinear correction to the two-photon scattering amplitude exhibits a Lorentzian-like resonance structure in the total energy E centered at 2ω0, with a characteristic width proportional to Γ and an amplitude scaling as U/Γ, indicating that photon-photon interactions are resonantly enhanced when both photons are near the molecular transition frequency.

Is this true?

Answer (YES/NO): NO